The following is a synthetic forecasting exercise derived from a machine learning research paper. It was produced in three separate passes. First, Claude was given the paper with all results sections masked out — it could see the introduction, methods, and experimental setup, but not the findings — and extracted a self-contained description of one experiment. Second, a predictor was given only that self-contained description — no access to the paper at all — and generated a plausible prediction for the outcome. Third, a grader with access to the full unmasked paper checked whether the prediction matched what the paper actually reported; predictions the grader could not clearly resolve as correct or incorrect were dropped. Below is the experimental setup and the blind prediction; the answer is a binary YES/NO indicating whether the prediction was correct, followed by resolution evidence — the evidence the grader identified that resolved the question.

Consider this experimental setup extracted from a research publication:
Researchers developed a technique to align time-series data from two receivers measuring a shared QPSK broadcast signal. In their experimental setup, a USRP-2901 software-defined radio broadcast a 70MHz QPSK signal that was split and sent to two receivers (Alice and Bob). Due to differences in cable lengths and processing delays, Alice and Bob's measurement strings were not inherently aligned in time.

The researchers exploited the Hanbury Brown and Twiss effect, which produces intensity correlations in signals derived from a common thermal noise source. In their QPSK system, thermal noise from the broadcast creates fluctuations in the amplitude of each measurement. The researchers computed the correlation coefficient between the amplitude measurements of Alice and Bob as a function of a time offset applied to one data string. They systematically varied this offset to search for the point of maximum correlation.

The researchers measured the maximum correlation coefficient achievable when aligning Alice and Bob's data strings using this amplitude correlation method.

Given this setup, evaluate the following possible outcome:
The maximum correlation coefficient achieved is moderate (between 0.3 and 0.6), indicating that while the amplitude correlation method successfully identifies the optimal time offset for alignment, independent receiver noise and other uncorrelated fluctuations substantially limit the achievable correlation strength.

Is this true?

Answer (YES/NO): NO